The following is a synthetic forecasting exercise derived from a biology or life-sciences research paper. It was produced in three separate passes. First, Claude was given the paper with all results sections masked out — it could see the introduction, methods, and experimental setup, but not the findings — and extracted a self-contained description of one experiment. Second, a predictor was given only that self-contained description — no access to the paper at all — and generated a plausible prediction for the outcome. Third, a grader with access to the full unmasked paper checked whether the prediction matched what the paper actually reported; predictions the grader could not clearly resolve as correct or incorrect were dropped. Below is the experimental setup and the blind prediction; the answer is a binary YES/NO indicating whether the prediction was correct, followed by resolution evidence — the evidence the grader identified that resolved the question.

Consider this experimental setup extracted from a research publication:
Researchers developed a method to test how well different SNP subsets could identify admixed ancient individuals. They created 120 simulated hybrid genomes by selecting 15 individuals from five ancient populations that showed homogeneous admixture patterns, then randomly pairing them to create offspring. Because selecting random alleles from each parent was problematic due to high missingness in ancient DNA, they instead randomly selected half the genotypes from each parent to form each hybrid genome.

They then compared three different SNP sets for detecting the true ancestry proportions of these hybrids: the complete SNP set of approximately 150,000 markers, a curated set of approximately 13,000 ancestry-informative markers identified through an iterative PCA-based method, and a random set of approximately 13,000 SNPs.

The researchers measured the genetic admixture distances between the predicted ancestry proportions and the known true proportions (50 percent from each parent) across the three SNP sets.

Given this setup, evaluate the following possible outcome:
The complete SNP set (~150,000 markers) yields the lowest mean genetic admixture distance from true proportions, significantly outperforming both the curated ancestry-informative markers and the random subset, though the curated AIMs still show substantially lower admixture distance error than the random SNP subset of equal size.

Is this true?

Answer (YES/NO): NO